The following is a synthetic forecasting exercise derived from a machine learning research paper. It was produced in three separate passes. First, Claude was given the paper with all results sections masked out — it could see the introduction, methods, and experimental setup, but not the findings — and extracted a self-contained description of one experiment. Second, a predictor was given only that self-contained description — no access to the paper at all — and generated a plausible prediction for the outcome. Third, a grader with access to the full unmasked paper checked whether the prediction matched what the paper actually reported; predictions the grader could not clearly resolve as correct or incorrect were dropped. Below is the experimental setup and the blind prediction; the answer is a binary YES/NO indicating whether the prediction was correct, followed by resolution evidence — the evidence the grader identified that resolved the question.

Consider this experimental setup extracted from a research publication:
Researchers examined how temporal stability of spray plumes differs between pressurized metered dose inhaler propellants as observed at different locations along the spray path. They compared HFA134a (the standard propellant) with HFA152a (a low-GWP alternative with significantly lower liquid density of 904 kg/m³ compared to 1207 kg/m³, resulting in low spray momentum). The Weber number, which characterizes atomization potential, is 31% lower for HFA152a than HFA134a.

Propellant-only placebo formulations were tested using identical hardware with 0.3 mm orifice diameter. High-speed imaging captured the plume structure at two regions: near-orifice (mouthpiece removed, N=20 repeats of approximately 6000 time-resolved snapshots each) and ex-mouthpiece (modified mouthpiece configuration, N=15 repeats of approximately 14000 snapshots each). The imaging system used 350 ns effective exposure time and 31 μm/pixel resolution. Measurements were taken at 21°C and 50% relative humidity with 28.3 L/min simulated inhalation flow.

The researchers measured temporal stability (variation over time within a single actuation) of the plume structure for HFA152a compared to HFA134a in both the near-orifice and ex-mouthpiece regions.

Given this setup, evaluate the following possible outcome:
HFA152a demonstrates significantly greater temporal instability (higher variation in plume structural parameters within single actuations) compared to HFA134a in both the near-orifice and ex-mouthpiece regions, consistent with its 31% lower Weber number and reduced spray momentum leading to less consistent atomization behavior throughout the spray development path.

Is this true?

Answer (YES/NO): YES